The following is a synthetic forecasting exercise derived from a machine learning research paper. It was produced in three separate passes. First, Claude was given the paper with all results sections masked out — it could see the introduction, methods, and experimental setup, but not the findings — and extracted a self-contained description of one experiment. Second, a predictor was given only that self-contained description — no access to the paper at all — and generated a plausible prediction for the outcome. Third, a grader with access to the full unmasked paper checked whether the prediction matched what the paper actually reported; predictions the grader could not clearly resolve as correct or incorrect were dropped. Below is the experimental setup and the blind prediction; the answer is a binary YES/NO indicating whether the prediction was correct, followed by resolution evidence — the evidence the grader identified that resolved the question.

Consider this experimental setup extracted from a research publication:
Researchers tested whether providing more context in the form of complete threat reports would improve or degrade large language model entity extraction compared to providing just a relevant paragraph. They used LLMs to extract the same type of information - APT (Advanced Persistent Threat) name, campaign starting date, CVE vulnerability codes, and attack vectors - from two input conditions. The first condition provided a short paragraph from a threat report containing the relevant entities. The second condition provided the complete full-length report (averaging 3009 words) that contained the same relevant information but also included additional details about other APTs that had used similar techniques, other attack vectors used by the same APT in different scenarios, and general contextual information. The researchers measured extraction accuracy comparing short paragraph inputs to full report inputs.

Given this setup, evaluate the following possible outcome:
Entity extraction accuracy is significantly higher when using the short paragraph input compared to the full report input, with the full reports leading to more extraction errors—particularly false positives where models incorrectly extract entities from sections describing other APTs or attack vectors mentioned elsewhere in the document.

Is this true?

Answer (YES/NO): YES